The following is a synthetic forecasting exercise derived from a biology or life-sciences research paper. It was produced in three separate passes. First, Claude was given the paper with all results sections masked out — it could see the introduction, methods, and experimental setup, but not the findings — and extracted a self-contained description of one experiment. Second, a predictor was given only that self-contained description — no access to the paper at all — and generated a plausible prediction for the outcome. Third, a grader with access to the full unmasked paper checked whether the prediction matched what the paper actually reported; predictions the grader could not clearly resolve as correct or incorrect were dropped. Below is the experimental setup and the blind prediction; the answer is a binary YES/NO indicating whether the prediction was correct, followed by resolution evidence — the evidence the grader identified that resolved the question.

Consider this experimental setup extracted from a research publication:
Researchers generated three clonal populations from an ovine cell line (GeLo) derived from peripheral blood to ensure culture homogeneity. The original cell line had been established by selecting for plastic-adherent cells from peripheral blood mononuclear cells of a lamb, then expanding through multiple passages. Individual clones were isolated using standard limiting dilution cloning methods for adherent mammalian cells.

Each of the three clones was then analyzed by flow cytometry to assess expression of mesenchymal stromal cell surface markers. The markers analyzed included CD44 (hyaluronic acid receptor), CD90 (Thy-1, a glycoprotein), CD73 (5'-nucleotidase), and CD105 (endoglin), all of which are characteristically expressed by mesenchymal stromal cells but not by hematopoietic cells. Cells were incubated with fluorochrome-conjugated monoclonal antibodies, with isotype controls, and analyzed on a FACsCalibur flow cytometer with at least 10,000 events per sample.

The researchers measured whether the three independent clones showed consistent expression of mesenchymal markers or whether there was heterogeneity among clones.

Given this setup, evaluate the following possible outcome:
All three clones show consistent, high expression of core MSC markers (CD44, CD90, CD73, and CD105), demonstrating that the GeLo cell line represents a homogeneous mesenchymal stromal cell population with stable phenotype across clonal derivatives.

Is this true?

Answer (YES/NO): NO